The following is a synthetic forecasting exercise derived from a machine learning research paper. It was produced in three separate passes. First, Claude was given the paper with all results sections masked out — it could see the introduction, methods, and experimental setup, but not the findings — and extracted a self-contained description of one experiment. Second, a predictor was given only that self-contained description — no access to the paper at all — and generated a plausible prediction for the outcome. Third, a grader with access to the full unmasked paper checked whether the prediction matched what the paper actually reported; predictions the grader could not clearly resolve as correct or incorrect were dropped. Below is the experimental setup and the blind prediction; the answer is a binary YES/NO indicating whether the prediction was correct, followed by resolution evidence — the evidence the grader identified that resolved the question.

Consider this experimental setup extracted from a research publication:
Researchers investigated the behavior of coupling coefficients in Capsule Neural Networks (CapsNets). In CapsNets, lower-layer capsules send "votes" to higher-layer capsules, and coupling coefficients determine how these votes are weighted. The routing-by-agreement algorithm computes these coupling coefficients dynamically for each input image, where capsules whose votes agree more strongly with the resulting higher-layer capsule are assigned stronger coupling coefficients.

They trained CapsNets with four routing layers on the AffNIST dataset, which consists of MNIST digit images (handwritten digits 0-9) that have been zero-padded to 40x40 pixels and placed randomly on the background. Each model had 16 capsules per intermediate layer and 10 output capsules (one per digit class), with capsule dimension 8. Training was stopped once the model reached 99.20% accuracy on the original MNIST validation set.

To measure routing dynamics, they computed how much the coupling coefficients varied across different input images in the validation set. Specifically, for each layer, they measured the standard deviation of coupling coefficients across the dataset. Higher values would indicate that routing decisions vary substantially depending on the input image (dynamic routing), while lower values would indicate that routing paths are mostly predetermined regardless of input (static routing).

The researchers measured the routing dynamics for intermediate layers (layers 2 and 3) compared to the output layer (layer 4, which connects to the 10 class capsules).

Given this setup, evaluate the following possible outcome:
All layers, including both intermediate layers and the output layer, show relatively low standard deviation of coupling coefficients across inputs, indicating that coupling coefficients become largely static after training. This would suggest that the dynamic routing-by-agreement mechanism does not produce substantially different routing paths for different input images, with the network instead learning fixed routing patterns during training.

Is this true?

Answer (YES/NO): NO